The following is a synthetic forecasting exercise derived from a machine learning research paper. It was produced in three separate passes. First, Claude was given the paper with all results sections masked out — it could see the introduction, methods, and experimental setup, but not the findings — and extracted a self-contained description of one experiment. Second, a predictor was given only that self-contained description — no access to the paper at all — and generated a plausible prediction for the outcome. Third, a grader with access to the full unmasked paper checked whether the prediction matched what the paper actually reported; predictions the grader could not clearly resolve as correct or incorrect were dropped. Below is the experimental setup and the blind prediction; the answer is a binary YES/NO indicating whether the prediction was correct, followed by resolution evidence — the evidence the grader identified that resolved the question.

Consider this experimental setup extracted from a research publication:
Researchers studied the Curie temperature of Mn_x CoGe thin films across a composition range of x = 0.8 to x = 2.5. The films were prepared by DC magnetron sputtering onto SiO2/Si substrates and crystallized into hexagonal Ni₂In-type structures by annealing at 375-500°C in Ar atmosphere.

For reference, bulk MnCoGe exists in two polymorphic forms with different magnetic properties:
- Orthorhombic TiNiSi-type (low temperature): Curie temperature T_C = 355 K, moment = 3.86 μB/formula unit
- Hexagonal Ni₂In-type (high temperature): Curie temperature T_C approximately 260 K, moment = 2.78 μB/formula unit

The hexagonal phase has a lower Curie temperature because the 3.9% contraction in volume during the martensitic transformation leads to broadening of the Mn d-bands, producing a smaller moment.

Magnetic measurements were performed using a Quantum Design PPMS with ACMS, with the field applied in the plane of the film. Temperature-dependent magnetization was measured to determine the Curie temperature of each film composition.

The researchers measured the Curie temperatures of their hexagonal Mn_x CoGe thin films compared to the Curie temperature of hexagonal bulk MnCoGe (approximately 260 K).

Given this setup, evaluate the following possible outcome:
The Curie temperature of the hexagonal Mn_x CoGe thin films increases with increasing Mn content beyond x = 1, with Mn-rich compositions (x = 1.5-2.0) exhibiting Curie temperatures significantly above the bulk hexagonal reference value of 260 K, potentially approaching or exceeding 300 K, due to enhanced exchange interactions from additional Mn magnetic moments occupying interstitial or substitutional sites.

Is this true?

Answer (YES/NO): NO